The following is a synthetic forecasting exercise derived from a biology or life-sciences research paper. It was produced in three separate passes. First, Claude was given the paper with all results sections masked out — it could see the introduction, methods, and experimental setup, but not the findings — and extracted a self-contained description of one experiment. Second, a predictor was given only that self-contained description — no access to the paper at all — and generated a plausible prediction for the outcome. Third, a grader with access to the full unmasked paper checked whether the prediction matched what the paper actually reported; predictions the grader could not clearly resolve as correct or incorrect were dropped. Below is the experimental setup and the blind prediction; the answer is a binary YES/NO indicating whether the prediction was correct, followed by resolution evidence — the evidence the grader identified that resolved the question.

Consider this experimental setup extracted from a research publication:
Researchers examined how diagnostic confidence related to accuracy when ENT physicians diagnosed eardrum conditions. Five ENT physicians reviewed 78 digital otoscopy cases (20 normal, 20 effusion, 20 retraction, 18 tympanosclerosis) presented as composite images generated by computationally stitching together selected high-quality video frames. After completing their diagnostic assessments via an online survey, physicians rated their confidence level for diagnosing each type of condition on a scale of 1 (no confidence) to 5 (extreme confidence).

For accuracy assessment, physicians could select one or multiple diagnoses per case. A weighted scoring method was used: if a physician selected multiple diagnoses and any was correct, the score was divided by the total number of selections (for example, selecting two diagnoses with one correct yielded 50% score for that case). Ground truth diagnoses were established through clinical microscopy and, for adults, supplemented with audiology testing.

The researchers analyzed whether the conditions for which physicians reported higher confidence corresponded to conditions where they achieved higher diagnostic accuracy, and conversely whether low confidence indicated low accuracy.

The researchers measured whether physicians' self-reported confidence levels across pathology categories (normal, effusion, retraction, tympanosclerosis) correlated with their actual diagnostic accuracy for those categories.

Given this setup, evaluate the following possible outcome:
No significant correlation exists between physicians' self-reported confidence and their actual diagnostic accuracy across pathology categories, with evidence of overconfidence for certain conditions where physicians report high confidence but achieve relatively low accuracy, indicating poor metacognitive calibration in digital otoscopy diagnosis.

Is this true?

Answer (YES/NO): NO